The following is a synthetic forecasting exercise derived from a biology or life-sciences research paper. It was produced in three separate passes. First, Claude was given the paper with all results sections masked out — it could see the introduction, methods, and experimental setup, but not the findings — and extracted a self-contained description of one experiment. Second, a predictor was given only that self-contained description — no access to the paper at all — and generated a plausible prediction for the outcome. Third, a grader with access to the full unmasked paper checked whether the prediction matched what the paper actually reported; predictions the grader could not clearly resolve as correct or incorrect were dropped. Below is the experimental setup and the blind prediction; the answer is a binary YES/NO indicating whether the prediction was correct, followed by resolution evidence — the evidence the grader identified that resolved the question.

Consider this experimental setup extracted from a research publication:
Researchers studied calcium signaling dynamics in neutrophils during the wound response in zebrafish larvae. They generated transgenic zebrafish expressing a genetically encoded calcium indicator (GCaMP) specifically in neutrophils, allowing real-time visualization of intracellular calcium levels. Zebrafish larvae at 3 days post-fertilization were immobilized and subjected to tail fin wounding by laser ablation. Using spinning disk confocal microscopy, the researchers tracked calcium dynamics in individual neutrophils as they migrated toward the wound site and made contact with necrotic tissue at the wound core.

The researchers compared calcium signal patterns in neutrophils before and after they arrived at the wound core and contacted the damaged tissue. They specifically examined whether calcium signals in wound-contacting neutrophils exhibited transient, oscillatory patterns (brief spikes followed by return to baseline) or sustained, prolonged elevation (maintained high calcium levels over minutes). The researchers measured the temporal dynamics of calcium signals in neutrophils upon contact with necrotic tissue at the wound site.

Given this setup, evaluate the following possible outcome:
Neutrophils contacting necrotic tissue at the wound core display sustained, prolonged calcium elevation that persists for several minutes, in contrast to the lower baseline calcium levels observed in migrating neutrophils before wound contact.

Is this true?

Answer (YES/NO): YES